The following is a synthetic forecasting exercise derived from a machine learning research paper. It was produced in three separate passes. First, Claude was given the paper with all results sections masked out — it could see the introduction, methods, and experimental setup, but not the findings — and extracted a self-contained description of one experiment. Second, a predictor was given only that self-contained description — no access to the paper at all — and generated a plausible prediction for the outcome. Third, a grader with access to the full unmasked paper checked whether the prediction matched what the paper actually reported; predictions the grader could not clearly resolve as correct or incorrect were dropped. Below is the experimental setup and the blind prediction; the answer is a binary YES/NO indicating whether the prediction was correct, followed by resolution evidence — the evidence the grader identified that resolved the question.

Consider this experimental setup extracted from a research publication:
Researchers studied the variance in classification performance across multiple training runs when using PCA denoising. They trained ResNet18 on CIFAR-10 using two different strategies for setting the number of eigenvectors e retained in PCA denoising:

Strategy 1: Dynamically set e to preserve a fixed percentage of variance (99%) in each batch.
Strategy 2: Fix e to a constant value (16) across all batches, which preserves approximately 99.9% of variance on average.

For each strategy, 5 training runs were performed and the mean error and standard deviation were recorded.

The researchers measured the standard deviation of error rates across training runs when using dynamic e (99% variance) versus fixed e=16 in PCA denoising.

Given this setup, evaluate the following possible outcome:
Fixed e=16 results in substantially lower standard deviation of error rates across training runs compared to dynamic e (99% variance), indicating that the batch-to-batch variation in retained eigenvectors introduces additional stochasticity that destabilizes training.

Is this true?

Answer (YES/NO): NO